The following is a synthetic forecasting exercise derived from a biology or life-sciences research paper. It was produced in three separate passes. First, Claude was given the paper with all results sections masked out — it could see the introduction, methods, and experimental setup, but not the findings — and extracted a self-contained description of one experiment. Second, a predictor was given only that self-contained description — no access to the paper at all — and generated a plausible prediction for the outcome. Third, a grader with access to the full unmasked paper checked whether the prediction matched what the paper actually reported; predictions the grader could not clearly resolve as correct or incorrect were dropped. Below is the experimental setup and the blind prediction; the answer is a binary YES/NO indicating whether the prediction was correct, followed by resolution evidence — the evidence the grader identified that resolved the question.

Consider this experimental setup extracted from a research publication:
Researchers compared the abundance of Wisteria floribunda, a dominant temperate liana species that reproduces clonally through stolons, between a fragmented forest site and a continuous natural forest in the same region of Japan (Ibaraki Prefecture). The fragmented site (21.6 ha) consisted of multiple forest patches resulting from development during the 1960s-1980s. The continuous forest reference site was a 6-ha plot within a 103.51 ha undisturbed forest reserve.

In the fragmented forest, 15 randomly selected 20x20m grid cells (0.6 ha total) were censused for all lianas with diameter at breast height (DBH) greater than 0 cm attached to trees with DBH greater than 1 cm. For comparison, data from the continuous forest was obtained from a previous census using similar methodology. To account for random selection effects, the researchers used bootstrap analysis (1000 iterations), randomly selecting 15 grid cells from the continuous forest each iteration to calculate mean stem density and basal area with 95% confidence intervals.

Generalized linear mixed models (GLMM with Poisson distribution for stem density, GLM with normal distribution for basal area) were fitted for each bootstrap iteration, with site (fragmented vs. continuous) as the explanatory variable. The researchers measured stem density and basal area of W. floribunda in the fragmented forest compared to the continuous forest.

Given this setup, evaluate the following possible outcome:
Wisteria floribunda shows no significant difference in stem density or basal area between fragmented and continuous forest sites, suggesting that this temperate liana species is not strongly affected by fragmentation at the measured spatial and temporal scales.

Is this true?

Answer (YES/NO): NO